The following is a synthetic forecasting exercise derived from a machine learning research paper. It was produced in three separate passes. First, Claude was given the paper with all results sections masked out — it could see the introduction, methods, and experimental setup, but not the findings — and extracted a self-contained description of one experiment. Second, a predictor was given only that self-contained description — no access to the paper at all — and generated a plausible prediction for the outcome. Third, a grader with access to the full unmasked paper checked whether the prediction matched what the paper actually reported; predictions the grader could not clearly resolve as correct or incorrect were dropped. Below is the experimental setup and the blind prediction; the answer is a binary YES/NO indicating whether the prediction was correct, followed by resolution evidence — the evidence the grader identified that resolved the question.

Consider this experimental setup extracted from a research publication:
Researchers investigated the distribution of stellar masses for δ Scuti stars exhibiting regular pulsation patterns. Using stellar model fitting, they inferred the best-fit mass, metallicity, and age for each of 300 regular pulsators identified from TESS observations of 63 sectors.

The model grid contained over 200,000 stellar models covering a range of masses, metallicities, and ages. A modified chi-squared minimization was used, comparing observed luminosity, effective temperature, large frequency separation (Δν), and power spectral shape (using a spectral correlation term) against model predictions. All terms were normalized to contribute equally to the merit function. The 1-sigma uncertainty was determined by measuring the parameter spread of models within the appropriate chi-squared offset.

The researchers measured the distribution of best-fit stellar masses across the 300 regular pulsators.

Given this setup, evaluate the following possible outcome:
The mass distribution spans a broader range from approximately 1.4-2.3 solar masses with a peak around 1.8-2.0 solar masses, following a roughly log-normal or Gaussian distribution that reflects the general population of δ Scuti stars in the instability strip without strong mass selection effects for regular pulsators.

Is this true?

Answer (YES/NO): NO